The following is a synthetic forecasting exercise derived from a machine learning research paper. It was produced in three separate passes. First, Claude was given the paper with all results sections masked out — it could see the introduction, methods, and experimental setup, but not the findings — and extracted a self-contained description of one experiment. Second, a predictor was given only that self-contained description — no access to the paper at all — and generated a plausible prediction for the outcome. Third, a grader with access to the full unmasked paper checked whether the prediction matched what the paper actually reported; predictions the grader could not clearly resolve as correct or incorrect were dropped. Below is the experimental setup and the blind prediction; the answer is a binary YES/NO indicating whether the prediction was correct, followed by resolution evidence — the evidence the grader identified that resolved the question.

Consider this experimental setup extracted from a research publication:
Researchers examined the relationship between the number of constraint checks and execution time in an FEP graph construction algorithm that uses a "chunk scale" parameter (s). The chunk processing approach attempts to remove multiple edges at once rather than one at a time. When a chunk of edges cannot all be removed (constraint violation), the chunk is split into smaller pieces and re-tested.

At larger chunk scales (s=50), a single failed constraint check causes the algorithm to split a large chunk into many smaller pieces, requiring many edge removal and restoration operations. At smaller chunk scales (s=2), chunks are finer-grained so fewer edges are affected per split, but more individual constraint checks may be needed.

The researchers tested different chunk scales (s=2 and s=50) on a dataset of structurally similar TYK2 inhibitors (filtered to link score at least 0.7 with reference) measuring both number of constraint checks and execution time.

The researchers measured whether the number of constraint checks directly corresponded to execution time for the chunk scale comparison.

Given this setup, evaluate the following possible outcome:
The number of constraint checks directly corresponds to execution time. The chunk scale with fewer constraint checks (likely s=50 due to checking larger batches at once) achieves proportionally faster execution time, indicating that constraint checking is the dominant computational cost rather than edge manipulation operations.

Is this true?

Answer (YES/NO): NO